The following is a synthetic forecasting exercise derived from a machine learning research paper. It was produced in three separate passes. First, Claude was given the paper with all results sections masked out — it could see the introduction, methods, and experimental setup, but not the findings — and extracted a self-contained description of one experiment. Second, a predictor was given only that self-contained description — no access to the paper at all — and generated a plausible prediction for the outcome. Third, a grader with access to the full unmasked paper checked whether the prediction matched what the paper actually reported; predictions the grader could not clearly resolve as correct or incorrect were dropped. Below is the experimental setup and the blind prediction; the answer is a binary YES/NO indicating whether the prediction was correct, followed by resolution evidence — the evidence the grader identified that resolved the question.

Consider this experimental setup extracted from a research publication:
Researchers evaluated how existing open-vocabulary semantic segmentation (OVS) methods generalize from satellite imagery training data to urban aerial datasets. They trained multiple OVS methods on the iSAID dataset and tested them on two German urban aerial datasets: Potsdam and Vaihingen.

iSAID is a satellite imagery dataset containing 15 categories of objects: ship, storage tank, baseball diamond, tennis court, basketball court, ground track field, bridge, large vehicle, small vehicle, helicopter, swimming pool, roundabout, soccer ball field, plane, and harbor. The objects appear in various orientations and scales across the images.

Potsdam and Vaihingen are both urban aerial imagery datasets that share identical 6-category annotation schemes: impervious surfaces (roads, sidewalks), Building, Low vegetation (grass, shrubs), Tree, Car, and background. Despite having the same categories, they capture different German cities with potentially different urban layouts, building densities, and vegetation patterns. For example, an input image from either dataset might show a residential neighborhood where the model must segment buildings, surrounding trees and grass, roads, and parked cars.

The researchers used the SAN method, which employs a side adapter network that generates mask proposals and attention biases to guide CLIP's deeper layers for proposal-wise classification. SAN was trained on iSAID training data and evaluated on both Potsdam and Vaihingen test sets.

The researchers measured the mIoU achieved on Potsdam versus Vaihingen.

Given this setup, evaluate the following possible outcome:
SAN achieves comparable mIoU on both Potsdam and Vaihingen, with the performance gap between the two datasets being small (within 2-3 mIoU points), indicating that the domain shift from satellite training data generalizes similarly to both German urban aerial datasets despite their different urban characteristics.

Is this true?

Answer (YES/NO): YES